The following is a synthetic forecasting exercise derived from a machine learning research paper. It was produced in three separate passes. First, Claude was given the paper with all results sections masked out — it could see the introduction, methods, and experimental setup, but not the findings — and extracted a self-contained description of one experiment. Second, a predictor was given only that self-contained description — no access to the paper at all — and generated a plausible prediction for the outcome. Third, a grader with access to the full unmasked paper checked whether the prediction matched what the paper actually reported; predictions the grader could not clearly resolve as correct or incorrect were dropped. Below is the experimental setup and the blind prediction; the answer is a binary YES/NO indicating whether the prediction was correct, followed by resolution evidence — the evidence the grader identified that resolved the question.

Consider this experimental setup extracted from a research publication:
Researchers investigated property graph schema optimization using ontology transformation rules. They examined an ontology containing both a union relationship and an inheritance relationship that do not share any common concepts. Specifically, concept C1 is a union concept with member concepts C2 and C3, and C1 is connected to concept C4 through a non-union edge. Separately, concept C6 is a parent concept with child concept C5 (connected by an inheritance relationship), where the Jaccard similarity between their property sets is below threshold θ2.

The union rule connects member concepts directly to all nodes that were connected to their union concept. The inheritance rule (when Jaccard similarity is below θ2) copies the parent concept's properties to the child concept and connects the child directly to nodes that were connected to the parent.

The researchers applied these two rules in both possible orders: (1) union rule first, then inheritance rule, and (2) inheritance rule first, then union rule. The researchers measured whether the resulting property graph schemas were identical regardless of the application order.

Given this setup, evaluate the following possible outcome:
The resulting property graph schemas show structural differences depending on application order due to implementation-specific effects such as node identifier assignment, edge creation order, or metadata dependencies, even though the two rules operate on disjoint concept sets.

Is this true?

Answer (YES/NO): NO